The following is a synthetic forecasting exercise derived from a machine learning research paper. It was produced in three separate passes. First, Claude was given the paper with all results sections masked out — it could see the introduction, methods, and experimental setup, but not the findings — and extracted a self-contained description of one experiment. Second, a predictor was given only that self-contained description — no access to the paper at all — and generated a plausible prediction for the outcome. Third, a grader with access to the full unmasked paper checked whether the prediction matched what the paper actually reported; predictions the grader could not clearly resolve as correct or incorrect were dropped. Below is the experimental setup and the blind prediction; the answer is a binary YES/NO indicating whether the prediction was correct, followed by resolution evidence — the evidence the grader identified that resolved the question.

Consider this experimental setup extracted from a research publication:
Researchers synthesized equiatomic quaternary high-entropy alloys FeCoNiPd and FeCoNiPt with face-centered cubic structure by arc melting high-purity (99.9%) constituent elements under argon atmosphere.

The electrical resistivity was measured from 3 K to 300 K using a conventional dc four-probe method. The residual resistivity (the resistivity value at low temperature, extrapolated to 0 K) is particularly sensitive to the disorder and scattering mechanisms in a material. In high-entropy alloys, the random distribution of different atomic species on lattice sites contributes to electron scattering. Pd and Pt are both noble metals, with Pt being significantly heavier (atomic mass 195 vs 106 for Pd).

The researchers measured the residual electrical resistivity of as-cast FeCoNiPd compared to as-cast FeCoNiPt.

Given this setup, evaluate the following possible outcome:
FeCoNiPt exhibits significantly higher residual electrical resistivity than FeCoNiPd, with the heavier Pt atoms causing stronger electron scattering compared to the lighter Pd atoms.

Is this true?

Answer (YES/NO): YES